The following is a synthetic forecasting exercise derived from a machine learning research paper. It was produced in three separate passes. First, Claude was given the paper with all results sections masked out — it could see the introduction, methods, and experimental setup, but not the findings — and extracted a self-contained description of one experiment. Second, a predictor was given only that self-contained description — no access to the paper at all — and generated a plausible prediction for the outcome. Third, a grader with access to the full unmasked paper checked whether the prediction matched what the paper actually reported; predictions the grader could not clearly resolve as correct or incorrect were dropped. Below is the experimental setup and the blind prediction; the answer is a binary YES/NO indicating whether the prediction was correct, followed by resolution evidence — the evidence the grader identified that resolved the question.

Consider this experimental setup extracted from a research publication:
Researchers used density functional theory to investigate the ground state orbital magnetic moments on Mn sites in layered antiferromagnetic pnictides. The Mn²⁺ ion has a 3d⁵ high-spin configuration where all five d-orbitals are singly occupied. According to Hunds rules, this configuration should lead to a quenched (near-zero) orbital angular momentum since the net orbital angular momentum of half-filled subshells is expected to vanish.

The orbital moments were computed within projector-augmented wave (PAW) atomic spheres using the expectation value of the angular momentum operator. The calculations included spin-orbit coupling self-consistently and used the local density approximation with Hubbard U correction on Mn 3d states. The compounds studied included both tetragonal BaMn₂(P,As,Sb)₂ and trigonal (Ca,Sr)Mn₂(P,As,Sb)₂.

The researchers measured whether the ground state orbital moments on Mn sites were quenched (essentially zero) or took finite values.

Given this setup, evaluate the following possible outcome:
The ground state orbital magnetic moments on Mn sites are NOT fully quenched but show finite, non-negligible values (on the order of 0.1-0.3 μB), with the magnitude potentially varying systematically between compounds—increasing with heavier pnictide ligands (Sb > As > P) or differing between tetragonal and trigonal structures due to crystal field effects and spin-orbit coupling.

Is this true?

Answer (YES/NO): NO